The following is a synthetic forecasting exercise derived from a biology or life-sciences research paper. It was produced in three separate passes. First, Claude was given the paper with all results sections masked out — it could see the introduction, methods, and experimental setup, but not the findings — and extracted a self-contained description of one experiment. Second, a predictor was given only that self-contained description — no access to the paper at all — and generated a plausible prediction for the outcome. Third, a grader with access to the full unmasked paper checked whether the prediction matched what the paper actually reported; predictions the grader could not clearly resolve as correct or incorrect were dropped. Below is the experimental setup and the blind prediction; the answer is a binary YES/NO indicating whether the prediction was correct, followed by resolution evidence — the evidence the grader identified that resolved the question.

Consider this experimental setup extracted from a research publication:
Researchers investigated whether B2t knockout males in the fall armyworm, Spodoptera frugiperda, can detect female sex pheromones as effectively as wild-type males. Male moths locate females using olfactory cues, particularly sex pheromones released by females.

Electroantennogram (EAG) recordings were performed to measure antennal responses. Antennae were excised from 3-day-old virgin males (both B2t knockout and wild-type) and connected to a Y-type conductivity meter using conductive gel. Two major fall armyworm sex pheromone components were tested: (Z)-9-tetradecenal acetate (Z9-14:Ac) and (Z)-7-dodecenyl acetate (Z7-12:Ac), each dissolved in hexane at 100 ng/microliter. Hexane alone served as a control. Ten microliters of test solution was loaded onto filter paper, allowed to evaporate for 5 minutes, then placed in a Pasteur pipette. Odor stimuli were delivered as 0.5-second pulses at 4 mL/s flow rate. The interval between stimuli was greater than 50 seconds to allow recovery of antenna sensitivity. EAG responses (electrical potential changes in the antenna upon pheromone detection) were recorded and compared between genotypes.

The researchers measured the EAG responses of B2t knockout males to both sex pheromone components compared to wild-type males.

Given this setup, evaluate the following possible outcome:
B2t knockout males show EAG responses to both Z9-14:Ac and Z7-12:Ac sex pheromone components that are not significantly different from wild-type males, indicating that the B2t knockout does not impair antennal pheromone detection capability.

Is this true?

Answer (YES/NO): YES